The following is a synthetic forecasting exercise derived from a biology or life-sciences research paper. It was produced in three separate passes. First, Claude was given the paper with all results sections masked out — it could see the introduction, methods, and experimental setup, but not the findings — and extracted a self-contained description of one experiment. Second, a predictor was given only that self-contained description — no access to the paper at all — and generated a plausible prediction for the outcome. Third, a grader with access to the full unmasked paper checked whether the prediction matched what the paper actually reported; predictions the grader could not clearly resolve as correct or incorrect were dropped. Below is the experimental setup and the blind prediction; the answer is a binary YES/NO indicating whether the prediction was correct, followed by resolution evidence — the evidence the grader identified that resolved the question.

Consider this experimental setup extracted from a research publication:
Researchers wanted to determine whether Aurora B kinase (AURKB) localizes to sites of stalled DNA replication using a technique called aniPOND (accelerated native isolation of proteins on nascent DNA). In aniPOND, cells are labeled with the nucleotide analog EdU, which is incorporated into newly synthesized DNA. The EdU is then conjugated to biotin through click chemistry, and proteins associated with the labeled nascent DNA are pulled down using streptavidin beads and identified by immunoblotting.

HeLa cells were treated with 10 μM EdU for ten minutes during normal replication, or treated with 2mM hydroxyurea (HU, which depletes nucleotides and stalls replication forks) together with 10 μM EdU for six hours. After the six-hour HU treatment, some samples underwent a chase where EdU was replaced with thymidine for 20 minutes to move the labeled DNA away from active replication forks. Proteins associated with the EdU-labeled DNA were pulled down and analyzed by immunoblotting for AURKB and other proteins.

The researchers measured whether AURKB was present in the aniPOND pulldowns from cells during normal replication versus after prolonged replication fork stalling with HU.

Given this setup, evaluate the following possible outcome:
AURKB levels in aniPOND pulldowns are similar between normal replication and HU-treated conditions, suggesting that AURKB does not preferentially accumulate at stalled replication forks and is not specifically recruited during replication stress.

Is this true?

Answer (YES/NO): NO